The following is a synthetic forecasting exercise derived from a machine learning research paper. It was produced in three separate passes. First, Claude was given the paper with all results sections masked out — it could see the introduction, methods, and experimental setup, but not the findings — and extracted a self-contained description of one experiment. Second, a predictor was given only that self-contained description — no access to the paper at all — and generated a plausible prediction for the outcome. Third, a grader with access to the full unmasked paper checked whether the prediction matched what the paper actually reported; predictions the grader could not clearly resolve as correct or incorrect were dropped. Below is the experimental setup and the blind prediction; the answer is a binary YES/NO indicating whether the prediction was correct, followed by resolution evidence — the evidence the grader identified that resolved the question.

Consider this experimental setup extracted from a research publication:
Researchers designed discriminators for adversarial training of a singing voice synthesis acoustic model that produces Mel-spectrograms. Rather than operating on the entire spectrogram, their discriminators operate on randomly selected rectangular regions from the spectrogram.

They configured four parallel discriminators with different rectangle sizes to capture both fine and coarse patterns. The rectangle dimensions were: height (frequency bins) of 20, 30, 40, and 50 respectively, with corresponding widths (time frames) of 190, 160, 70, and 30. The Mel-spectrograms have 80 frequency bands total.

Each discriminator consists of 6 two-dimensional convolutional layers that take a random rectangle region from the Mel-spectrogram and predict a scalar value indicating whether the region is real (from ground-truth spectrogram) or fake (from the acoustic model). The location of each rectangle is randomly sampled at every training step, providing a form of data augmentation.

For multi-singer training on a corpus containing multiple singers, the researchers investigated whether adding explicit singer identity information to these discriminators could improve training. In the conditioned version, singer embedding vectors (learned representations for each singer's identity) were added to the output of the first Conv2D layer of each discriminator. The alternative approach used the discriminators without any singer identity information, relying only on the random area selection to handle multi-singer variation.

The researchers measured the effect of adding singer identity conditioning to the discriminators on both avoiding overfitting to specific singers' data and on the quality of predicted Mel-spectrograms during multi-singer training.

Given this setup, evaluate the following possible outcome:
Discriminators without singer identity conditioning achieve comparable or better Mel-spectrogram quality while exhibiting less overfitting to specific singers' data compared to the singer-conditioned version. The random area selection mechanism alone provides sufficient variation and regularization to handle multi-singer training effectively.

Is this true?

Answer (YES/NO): NO